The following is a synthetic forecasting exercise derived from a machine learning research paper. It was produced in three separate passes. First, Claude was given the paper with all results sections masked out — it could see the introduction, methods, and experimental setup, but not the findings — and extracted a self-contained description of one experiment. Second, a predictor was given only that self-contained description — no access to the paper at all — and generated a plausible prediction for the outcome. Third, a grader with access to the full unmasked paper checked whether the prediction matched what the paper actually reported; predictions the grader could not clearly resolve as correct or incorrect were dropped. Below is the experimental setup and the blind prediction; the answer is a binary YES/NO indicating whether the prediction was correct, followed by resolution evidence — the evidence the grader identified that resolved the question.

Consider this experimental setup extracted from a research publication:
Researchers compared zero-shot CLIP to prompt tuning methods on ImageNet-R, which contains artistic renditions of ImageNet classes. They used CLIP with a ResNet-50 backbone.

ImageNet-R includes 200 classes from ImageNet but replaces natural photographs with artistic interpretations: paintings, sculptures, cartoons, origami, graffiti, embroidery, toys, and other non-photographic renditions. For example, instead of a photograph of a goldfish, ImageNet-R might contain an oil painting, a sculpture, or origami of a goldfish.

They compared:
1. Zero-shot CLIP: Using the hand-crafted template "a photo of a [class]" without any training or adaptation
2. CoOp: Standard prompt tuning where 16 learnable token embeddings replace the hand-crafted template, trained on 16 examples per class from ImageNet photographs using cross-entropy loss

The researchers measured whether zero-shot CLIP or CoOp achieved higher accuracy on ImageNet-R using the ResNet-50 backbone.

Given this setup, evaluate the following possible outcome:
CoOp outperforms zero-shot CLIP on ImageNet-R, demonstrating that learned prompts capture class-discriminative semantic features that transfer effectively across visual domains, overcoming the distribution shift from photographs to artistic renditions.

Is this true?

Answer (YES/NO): NO